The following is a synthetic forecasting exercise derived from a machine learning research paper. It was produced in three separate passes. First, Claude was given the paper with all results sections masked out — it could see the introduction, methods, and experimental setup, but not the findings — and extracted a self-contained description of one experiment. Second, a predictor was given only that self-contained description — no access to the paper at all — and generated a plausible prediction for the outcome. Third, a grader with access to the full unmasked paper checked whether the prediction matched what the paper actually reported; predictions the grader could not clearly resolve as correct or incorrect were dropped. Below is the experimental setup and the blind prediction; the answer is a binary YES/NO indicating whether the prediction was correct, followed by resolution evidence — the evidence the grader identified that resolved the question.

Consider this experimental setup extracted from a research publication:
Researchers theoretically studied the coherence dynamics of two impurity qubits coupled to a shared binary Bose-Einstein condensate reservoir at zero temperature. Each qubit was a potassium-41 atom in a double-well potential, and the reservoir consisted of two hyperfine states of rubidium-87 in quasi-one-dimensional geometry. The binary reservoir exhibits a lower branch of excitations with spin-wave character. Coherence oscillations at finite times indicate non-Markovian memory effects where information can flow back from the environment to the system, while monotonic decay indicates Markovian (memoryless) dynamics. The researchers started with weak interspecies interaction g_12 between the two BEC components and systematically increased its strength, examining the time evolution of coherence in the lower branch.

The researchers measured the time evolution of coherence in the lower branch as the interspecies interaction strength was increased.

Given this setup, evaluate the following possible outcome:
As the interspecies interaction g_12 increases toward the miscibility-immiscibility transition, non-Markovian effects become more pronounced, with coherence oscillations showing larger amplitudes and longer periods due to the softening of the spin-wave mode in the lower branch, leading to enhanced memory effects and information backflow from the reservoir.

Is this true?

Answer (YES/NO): NO